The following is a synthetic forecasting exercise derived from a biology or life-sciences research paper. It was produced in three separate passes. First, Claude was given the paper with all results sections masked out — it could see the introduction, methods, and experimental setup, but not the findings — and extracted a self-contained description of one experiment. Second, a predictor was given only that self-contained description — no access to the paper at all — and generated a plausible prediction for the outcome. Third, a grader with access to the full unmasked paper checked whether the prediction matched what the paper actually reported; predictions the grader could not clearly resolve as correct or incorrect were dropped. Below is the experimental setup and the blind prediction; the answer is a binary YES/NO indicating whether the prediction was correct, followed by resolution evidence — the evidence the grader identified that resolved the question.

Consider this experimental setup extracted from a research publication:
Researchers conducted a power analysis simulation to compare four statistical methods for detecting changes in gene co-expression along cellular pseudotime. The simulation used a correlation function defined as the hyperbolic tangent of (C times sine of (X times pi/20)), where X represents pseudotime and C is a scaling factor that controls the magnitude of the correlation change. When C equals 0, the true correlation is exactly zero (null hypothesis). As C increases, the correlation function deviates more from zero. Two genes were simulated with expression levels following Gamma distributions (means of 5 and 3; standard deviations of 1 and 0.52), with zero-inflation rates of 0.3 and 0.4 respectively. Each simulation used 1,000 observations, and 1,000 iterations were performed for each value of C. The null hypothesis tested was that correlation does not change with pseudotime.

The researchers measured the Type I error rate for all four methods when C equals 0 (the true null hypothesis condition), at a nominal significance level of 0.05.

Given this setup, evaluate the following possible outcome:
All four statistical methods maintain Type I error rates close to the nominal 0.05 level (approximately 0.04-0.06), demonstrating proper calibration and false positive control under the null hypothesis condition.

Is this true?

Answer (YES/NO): YES